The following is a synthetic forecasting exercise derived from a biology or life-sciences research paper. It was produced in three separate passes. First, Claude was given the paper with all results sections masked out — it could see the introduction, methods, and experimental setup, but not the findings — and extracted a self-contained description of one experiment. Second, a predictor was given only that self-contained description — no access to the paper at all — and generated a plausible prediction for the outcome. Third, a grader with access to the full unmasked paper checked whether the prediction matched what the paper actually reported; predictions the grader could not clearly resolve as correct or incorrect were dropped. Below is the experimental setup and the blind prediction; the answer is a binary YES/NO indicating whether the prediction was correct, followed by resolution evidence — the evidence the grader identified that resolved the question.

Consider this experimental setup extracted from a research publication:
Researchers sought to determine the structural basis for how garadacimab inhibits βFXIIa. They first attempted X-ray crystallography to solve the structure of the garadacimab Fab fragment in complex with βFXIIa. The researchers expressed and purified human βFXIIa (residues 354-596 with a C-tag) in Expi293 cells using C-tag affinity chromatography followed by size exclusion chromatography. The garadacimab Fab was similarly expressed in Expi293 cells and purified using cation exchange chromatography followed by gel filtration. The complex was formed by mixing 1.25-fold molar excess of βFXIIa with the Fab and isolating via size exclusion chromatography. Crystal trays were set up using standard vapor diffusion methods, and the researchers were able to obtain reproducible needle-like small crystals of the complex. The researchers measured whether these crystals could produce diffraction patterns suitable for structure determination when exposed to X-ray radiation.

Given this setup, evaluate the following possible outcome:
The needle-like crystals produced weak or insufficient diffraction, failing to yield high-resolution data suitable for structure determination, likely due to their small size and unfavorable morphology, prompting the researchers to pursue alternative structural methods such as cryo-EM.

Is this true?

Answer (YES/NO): YES